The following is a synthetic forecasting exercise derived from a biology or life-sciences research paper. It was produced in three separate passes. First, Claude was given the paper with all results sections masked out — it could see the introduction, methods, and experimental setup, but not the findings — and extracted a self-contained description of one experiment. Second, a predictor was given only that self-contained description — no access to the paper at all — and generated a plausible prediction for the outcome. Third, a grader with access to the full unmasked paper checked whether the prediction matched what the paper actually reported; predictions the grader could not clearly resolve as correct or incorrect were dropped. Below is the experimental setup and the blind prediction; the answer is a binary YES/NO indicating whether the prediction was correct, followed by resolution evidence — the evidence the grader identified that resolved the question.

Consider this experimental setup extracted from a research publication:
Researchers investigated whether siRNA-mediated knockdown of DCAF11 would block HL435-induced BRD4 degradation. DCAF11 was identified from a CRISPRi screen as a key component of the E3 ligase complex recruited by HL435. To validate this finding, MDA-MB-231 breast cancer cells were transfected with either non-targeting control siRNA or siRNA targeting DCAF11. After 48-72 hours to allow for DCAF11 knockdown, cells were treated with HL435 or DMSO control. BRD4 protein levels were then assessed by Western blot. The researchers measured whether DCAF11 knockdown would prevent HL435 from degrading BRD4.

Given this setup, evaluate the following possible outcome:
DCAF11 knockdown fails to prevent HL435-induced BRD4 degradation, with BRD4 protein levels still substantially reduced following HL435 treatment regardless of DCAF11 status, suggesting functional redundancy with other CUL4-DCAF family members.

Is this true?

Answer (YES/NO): NO